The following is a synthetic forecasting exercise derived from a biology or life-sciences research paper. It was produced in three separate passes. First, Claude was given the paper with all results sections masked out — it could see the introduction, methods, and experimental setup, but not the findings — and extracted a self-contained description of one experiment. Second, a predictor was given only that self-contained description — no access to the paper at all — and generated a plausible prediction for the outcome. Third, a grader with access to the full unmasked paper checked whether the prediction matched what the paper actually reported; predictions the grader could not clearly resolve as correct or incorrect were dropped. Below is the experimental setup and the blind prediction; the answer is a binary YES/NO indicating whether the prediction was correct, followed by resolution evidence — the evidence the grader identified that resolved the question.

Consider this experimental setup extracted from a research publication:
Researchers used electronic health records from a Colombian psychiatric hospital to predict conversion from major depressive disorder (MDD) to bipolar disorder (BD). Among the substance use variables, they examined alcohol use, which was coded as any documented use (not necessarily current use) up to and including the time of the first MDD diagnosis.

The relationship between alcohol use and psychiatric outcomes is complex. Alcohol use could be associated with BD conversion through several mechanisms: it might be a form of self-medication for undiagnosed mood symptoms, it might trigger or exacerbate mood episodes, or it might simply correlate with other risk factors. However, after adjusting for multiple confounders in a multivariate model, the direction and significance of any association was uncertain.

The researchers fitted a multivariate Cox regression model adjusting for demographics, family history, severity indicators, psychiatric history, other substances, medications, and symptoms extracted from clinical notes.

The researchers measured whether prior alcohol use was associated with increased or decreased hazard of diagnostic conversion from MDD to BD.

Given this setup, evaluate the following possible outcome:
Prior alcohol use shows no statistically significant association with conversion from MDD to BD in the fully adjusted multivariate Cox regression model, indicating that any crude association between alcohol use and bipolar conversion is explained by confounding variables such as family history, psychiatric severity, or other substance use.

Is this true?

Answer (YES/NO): NO